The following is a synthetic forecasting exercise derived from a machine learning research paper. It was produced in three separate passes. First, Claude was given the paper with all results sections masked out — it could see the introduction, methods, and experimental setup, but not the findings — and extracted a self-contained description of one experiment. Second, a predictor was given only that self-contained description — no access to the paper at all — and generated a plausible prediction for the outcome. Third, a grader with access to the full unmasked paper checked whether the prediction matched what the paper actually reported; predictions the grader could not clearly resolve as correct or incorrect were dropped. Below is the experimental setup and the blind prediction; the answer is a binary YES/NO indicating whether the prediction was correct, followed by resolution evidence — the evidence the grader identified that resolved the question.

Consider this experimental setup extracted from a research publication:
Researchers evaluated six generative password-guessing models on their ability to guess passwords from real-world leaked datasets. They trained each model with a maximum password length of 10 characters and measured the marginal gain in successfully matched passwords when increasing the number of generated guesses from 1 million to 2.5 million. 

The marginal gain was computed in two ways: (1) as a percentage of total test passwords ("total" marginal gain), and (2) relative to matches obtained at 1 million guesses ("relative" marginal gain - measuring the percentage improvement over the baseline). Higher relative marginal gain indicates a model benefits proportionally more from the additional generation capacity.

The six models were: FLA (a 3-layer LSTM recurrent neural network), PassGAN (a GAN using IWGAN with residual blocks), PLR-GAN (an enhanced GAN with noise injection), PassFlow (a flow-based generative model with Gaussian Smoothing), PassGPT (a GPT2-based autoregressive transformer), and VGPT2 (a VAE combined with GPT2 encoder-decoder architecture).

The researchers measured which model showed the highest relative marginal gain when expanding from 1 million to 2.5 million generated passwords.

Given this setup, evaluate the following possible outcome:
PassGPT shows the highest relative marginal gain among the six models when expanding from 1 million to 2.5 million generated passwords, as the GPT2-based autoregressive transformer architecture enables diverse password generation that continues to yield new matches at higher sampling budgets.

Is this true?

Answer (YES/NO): NO